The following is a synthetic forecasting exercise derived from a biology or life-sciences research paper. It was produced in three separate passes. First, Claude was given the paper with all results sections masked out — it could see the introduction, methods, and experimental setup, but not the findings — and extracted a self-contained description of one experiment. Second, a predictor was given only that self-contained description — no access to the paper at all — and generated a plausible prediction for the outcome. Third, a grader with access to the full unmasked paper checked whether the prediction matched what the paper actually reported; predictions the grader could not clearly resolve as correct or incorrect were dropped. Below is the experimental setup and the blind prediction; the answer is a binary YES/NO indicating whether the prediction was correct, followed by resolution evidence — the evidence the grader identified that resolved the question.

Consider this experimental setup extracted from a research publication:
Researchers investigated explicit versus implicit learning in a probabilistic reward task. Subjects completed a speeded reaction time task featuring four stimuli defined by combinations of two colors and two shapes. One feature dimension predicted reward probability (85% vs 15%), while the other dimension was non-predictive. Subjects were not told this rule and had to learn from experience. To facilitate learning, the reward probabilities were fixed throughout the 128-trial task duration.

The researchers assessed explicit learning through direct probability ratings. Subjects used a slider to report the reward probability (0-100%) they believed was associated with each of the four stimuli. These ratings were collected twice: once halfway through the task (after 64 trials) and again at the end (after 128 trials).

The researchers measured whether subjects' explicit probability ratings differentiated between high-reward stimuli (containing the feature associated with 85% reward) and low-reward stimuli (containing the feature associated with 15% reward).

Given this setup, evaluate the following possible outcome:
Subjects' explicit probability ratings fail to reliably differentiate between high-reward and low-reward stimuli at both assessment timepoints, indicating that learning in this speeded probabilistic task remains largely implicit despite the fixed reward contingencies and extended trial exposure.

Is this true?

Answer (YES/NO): NO